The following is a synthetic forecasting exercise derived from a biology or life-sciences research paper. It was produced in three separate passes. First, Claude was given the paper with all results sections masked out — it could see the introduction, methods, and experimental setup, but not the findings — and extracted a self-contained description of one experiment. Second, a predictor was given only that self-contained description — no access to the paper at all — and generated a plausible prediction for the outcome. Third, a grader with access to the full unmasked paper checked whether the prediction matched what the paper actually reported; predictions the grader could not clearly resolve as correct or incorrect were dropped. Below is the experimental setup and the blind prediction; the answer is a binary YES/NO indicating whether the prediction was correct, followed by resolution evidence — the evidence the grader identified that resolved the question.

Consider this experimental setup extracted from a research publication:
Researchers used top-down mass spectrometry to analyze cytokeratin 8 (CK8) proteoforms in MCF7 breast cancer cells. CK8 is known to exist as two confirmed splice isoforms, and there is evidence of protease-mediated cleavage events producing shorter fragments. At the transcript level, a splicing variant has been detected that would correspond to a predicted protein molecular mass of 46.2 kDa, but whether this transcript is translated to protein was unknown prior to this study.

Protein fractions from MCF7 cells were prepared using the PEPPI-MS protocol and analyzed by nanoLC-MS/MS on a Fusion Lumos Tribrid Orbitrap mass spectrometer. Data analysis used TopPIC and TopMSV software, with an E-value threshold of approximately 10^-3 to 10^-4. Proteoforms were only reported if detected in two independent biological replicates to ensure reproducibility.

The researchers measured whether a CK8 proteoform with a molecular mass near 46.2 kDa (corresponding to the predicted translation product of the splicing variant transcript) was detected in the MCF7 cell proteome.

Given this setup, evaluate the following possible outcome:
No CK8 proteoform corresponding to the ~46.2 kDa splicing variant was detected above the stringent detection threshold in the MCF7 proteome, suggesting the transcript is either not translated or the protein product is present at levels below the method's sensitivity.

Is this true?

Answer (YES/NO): YES